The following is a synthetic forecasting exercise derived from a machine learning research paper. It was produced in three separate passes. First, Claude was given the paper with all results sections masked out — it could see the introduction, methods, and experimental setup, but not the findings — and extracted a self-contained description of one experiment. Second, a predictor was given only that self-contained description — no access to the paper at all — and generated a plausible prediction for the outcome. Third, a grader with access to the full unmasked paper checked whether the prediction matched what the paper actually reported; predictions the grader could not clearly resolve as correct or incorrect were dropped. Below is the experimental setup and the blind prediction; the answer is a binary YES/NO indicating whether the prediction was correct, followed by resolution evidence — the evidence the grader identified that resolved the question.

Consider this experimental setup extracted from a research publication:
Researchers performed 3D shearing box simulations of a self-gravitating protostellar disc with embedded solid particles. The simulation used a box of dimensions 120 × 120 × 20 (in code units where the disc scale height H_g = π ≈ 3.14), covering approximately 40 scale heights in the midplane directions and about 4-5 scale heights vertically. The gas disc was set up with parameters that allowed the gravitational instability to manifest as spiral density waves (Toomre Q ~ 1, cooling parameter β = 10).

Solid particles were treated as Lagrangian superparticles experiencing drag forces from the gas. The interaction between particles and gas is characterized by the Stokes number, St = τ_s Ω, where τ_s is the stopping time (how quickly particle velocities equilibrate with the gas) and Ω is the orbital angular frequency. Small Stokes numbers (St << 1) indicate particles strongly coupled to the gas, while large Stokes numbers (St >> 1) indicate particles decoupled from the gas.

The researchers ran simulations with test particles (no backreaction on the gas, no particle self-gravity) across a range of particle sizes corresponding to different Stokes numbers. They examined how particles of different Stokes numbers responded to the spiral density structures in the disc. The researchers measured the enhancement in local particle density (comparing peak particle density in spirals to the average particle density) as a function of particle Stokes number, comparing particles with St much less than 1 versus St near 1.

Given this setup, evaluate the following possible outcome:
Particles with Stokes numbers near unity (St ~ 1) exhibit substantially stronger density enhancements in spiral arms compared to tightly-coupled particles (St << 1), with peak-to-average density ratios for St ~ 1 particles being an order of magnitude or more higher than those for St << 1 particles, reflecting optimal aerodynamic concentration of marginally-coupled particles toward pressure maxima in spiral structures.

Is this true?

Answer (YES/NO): YES